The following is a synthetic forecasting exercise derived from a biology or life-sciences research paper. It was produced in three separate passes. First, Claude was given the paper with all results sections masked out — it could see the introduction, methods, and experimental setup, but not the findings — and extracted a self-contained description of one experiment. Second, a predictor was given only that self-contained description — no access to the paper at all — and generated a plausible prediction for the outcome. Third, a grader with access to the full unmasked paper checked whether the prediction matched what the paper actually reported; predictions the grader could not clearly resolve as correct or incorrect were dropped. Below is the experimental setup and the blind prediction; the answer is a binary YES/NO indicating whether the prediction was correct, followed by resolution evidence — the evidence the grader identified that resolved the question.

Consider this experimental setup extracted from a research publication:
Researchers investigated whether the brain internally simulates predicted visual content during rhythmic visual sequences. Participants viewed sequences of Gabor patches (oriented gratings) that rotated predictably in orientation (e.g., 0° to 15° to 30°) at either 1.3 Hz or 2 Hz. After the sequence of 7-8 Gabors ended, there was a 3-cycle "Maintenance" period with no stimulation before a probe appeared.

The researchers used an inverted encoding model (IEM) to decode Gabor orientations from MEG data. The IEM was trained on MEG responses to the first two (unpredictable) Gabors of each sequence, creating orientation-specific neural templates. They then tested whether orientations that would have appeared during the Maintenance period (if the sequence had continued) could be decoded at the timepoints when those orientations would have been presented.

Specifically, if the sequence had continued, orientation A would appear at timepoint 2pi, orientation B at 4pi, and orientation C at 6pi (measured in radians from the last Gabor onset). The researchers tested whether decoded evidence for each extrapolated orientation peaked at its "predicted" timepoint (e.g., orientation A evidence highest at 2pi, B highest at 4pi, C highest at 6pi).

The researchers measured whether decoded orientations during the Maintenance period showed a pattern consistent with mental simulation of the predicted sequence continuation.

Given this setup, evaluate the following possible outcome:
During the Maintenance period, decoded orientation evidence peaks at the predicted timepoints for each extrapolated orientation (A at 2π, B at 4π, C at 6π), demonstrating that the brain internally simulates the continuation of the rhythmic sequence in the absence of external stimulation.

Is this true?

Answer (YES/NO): YES